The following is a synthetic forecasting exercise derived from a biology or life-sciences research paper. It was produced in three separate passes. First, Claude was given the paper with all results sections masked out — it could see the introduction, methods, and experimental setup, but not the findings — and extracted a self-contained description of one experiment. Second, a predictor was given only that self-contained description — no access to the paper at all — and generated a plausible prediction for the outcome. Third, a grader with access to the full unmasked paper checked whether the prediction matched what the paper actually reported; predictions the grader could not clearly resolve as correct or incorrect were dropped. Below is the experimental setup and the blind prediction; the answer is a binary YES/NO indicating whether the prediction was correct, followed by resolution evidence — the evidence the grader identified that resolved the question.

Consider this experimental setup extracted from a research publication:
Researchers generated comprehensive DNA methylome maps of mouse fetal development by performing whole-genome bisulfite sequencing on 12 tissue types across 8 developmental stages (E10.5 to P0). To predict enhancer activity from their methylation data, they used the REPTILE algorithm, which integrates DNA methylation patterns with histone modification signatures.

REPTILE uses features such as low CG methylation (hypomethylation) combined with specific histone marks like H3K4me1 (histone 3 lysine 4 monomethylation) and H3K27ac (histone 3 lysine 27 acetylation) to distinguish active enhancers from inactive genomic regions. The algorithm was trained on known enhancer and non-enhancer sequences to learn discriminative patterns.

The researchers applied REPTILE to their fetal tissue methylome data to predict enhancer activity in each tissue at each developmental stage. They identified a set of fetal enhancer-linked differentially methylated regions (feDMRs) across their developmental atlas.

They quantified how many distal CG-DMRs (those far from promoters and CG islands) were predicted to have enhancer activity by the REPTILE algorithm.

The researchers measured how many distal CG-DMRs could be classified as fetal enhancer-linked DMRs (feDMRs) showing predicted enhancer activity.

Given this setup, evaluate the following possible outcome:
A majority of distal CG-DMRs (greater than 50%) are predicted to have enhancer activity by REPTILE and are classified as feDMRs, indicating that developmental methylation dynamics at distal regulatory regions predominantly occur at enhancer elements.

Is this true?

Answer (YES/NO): NO